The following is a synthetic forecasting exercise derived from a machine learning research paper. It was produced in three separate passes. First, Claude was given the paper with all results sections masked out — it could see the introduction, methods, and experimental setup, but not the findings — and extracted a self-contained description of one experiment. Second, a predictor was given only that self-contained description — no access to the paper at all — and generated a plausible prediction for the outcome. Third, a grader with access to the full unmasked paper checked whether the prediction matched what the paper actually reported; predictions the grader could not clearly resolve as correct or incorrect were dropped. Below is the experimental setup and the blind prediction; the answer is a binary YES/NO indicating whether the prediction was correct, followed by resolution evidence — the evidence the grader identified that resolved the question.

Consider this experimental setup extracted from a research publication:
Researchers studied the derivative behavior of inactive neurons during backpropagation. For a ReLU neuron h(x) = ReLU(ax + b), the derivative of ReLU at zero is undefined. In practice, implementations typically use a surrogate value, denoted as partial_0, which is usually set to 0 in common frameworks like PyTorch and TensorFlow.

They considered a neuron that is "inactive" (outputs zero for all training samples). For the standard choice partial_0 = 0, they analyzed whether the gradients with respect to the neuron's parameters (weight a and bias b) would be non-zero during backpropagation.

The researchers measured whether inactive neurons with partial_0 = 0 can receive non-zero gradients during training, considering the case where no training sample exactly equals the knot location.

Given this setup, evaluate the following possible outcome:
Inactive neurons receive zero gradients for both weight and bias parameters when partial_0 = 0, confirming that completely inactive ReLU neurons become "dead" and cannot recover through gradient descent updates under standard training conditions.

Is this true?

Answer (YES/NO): YES